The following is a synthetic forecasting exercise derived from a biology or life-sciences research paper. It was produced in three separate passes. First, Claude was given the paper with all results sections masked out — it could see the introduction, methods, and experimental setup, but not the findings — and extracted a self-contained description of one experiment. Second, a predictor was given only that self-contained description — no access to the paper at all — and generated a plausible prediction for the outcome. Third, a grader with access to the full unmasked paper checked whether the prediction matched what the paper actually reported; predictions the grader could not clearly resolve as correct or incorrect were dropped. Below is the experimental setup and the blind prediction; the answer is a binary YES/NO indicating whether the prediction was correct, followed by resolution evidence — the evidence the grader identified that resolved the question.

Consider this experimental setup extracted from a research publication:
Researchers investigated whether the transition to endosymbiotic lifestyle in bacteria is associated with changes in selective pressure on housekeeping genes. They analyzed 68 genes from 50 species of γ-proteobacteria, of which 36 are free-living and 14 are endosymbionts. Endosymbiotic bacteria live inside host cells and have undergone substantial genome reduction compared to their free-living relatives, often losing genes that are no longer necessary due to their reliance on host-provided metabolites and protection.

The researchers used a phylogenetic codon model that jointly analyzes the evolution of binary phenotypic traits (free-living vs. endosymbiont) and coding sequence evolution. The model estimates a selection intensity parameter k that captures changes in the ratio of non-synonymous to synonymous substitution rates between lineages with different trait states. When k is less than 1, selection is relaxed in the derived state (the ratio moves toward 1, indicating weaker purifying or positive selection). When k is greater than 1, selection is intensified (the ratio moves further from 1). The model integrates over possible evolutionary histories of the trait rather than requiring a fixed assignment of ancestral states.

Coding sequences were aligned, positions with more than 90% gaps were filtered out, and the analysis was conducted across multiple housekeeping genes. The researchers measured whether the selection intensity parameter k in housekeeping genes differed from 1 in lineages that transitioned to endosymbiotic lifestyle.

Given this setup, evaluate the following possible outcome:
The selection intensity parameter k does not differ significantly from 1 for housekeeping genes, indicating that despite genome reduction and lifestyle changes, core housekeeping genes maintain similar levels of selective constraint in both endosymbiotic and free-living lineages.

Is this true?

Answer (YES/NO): NO